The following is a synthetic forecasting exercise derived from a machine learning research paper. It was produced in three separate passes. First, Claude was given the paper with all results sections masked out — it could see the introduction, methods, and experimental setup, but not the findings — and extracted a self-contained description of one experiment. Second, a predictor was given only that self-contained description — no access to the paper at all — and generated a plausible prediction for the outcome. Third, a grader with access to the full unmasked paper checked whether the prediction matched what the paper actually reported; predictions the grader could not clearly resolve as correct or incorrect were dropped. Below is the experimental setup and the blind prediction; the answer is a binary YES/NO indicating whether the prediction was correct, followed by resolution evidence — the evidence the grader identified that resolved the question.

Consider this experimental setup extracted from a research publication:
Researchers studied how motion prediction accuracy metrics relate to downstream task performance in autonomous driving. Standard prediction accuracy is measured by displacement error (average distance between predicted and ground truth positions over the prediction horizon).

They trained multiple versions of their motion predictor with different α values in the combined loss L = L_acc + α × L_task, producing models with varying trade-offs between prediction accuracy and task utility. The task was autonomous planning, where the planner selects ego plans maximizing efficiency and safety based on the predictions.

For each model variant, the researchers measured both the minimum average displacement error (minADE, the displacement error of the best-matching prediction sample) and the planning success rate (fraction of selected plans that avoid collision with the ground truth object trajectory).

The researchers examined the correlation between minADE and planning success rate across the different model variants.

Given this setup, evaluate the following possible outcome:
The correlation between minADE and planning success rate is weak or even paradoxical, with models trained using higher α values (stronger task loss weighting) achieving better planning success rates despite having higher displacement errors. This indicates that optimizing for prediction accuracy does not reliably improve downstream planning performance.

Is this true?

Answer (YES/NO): YES